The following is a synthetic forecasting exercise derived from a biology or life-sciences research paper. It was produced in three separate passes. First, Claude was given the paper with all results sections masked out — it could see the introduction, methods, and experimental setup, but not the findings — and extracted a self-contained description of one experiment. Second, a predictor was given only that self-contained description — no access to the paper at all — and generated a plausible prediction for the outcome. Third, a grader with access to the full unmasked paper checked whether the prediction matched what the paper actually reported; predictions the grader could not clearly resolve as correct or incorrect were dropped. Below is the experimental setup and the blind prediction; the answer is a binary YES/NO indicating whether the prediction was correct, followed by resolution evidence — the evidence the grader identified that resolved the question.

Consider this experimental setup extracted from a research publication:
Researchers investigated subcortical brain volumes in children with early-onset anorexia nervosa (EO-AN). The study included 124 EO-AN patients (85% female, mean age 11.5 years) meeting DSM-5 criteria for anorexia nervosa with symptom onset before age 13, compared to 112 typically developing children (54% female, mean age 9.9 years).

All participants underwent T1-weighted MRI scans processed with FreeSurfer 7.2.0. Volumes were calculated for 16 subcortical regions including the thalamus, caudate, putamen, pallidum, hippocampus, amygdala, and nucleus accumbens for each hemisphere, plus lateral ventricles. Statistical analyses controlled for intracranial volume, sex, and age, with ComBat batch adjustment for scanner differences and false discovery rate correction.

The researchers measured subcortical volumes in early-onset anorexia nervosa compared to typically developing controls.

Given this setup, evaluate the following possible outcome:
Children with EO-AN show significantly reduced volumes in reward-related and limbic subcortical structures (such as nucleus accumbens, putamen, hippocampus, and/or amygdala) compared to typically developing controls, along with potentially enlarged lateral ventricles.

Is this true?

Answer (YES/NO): YES